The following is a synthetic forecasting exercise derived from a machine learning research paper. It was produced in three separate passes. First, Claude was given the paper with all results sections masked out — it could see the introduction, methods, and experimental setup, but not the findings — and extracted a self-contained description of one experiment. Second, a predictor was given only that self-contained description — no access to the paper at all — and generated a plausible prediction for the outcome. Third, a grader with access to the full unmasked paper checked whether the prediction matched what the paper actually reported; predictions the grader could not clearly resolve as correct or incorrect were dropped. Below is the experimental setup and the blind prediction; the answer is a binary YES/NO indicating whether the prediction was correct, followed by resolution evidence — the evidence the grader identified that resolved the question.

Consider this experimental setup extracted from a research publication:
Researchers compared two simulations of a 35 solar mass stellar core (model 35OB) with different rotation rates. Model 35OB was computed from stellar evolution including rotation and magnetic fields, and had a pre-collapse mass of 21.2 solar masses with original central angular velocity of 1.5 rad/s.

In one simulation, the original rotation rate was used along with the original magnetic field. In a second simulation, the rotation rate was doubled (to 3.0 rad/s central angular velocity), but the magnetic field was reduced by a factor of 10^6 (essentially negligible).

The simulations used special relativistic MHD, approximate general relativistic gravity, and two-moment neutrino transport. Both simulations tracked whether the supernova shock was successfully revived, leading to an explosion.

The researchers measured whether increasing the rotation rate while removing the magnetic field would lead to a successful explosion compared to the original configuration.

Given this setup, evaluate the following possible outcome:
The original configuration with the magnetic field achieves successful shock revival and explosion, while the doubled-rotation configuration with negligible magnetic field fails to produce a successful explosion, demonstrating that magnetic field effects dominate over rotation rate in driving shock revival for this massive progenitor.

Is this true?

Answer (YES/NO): NO